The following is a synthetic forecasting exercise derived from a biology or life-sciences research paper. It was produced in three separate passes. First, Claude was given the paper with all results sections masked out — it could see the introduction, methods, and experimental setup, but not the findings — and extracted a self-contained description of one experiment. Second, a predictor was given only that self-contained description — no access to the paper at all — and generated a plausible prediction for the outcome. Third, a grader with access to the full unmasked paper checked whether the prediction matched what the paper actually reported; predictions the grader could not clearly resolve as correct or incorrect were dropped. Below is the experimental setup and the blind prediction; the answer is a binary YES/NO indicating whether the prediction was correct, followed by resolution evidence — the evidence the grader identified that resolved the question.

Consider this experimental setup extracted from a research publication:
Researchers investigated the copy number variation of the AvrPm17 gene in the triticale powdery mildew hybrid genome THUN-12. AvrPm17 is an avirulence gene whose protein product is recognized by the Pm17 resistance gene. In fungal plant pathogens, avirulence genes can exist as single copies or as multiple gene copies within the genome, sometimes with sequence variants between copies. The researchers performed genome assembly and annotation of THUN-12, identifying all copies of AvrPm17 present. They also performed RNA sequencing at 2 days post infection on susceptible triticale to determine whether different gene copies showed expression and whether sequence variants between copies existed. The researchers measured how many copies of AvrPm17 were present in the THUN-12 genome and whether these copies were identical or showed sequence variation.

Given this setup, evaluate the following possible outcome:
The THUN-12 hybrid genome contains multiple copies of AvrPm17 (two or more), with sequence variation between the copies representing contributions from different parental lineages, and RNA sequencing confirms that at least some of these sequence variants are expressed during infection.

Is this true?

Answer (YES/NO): NO